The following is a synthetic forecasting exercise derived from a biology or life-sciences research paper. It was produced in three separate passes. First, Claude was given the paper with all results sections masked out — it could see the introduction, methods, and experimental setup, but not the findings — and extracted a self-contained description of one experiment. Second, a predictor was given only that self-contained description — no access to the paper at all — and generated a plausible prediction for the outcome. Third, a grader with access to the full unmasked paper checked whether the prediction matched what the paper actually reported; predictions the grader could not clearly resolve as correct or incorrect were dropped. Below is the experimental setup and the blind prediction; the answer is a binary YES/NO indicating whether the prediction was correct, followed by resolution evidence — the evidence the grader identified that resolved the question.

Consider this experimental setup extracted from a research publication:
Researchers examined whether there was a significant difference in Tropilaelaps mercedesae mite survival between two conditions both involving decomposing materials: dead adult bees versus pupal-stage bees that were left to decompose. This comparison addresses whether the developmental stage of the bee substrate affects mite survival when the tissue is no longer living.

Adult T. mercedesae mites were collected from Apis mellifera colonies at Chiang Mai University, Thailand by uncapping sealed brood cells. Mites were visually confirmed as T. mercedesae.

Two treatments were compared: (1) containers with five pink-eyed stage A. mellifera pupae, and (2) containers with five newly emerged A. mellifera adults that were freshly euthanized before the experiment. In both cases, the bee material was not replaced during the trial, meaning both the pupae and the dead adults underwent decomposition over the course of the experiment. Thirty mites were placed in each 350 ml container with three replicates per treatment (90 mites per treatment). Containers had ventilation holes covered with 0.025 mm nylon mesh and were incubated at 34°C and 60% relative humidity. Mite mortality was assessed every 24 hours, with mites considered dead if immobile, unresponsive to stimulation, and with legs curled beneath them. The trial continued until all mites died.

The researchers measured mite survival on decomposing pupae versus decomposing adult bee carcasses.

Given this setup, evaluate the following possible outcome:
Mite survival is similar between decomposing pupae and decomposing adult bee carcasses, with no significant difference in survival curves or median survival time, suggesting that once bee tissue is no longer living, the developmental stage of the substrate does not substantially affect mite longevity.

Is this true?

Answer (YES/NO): NO